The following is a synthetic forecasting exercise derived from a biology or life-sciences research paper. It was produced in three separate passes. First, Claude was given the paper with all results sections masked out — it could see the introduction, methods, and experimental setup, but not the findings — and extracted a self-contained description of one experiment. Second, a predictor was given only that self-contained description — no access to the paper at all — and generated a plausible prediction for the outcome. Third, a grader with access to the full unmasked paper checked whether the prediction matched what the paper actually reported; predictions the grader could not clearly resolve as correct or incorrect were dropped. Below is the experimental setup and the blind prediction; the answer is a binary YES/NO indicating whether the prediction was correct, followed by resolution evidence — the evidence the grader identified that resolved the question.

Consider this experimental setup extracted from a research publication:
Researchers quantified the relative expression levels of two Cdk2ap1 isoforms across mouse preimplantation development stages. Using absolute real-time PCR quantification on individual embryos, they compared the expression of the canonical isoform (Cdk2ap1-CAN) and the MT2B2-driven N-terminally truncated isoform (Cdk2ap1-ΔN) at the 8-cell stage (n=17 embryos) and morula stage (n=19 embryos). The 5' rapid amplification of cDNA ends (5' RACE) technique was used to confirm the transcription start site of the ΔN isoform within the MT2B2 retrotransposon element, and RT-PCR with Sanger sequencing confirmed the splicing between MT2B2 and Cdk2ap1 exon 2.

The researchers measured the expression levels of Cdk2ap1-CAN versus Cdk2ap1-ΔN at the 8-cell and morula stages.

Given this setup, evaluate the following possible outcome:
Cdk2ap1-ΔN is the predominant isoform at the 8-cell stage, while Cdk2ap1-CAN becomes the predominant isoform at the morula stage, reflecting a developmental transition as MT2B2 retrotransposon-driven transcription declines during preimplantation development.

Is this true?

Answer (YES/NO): NO